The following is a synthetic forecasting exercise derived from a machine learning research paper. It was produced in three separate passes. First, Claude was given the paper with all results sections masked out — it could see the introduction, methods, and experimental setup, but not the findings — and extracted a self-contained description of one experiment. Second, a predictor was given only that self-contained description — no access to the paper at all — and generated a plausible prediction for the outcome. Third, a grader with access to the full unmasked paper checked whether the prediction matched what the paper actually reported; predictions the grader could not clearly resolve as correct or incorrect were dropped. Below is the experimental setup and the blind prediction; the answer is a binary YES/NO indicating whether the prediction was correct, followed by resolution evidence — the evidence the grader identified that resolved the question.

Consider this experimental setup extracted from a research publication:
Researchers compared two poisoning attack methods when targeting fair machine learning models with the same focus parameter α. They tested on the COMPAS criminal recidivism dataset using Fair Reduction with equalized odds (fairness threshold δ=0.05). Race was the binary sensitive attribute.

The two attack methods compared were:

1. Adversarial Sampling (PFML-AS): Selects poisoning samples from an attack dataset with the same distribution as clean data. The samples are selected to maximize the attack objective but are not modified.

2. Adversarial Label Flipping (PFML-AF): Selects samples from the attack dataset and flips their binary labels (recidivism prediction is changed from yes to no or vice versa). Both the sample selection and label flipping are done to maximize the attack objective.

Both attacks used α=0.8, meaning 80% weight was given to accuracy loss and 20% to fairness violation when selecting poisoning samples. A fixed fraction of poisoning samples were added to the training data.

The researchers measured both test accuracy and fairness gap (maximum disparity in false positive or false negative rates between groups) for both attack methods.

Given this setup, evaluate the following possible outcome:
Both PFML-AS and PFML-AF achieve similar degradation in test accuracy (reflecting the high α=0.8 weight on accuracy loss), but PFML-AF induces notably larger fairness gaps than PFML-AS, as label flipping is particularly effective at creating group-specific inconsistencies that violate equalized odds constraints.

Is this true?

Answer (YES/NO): NO